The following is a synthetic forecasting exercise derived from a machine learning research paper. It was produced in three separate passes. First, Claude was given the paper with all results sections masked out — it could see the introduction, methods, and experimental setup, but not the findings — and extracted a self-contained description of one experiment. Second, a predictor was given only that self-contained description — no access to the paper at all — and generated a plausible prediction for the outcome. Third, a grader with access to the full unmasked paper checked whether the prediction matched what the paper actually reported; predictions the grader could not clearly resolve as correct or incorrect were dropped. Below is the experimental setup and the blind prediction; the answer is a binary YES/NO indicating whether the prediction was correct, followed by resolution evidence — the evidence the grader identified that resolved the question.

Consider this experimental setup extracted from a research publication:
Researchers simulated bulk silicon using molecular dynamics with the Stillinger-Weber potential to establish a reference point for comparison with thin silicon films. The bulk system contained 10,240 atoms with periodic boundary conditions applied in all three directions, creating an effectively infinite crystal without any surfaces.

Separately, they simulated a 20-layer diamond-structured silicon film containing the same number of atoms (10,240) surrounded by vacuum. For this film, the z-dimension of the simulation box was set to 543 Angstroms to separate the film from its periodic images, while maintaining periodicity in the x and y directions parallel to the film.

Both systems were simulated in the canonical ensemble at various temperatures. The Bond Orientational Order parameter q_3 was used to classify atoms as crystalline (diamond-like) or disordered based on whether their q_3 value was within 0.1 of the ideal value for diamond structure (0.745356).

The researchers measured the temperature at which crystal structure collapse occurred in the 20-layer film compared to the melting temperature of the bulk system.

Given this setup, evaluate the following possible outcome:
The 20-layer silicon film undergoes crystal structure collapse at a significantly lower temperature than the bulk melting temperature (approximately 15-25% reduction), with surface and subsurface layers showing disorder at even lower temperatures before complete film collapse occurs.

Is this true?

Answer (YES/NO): NO